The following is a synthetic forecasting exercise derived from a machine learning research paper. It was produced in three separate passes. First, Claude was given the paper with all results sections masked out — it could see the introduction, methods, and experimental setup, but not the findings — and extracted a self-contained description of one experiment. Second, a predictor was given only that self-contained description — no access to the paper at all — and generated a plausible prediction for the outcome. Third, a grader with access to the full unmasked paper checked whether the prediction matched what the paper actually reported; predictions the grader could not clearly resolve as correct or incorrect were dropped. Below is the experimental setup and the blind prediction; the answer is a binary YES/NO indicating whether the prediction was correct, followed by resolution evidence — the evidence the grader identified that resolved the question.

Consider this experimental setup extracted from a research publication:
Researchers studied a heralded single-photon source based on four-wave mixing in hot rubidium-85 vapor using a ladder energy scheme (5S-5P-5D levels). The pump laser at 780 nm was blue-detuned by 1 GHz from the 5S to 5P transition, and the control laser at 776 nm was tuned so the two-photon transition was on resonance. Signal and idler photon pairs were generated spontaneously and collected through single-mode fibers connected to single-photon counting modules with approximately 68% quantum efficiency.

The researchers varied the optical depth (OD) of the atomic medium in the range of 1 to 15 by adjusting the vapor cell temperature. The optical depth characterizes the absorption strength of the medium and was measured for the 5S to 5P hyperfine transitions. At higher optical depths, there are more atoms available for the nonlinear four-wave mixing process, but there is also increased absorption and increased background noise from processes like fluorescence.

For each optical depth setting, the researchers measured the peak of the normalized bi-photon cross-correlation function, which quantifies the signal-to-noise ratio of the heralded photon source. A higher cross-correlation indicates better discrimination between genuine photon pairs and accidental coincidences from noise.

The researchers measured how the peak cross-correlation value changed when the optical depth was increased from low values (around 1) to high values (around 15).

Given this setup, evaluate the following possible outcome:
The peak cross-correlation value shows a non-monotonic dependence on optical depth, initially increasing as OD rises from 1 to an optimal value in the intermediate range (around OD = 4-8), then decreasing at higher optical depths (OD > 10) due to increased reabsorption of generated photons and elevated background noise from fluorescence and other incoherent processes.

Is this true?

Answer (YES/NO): NO